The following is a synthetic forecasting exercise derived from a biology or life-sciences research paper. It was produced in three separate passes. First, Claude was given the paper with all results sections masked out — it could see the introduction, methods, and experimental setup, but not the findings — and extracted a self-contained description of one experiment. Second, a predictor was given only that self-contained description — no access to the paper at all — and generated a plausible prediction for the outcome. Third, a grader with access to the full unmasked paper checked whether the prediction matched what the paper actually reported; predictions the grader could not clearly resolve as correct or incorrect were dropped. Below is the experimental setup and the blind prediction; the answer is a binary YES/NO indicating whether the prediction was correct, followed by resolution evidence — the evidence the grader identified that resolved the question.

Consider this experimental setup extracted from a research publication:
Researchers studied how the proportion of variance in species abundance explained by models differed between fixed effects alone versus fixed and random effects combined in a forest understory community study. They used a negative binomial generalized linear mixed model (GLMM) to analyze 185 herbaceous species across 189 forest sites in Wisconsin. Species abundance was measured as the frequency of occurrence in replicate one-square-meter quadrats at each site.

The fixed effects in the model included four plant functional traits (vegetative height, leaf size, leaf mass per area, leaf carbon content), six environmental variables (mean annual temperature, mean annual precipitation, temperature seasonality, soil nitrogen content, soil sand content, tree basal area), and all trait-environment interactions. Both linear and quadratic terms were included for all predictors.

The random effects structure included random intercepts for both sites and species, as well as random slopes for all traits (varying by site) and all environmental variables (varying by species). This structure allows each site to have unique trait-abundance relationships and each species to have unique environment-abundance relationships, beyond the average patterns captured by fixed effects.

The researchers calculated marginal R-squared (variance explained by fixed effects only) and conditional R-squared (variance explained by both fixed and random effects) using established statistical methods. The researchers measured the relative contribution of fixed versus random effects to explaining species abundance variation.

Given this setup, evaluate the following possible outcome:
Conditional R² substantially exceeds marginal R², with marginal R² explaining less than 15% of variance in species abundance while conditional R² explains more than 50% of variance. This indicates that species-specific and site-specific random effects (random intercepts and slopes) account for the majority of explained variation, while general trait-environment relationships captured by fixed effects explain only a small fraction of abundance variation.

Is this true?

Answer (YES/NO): NO